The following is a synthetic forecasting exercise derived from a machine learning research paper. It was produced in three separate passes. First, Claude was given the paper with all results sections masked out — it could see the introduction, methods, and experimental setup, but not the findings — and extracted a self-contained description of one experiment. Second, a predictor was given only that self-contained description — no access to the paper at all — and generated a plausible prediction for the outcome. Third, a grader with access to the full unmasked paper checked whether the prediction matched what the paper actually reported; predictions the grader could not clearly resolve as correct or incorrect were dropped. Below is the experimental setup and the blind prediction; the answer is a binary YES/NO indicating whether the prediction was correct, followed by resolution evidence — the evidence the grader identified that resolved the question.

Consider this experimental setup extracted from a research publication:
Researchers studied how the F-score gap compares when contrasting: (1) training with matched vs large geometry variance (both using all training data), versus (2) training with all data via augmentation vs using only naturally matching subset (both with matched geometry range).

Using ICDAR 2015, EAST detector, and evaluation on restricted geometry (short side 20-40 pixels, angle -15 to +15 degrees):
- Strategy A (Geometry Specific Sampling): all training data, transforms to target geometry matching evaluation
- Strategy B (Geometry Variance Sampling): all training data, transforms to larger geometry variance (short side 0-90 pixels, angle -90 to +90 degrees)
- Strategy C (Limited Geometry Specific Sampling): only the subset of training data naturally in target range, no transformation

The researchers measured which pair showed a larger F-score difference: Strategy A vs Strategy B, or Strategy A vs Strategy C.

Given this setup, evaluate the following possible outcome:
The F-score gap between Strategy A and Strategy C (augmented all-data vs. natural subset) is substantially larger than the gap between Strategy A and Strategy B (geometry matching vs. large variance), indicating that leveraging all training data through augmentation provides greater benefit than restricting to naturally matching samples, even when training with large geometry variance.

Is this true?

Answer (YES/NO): NO